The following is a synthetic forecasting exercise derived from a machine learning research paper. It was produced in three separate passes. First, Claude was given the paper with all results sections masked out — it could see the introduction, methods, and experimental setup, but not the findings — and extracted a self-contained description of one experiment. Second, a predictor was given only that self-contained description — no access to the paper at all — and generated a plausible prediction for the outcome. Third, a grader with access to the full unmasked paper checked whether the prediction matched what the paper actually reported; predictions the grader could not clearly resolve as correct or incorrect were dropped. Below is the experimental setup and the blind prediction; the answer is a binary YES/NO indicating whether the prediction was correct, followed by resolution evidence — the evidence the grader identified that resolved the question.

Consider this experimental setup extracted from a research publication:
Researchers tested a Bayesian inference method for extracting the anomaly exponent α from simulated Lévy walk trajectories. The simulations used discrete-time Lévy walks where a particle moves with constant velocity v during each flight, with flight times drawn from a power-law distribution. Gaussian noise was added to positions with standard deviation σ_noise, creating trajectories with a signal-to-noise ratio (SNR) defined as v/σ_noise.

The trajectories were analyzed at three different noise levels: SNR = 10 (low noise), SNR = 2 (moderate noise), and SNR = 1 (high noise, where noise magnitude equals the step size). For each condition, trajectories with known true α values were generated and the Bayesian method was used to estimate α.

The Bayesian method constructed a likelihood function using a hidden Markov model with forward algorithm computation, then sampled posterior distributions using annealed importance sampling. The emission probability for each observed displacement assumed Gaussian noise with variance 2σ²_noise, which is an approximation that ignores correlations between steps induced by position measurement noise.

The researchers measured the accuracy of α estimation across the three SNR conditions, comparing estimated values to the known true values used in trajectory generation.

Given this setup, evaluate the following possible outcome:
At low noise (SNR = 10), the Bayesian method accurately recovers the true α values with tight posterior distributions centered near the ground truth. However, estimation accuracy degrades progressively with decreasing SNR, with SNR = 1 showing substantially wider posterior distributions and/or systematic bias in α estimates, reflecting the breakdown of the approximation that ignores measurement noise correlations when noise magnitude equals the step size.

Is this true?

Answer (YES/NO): YES